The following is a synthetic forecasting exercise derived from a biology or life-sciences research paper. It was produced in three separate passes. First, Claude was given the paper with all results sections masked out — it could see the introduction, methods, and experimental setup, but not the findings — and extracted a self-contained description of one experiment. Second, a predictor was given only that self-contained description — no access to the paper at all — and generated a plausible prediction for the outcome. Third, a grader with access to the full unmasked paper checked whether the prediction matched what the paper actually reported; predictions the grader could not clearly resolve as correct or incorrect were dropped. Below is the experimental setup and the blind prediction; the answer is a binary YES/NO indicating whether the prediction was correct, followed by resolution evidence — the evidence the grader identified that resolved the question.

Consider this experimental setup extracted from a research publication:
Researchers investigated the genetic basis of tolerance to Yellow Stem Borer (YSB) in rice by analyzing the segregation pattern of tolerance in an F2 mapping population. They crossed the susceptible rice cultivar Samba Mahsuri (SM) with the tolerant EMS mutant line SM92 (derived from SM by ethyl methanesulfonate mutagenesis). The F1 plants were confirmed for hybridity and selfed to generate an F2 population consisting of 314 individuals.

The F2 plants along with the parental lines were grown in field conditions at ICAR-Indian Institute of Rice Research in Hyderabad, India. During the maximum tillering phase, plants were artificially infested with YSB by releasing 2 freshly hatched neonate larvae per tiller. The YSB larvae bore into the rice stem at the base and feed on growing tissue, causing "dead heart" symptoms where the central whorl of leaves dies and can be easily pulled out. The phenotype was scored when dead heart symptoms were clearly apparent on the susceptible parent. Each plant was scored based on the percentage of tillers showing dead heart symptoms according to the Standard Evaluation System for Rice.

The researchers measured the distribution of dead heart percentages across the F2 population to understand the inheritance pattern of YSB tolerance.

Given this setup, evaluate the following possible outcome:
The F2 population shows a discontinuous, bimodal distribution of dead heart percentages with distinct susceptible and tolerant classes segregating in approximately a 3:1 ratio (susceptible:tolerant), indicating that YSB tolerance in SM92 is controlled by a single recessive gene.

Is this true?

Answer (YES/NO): NO